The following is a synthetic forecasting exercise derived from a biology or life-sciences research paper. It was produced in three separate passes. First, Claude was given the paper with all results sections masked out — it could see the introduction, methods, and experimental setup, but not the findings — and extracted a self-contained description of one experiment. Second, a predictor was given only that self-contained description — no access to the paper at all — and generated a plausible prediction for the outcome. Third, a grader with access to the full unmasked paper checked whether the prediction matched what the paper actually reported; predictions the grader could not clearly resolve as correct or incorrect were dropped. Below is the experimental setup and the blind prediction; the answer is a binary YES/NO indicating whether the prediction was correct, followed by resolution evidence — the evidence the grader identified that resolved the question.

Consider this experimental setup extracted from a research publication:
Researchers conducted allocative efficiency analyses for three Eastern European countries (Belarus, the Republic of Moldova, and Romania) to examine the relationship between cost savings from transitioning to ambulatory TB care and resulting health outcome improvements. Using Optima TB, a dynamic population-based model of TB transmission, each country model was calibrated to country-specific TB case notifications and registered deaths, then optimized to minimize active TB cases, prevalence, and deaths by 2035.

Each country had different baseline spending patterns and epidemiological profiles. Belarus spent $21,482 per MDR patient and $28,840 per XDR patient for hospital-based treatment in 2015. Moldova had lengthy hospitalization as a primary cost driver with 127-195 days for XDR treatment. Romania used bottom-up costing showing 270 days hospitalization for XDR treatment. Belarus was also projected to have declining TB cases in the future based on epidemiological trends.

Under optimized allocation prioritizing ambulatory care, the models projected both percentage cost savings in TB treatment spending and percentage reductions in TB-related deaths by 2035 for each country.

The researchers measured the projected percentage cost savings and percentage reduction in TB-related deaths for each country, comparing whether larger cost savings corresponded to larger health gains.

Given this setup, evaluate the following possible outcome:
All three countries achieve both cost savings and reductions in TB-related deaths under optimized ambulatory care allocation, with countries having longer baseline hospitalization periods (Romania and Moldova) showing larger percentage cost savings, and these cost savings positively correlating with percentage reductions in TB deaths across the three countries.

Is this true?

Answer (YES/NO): NO